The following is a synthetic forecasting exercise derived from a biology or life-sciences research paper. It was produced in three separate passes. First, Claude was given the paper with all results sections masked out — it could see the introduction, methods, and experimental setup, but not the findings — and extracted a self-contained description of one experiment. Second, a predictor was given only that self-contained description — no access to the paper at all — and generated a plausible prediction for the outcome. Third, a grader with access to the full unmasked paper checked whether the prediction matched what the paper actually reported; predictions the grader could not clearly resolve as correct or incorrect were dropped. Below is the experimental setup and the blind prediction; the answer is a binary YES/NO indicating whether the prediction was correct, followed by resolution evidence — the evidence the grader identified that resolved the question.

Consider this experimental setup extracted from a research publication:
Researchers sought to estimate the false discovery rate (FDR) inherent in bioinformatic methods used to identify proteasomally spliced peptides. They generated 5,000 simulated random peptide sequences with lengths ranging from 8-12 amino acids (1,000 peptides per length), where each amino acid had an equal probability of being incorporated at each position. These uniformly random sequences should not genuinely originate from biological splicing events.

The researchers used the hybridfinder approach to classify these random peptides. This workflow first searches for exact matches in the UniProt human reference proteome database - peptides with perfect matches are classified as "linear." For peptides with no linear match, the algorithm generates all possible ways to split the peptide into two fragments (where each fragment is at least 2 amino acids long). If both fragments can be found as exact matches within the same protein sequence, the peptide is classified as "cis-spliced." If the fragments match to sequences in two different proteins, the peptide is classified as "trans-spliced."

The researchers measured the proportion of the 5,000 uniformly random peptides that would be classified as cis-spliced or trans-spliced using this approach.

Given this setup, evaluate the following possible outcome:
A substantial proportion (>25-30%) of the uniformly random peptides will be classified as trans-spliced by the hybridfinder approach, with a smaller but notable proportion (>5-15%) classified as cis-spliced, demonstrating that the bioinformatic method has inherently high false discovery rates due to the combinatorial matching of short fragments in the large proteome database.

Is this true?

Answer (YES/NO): YES